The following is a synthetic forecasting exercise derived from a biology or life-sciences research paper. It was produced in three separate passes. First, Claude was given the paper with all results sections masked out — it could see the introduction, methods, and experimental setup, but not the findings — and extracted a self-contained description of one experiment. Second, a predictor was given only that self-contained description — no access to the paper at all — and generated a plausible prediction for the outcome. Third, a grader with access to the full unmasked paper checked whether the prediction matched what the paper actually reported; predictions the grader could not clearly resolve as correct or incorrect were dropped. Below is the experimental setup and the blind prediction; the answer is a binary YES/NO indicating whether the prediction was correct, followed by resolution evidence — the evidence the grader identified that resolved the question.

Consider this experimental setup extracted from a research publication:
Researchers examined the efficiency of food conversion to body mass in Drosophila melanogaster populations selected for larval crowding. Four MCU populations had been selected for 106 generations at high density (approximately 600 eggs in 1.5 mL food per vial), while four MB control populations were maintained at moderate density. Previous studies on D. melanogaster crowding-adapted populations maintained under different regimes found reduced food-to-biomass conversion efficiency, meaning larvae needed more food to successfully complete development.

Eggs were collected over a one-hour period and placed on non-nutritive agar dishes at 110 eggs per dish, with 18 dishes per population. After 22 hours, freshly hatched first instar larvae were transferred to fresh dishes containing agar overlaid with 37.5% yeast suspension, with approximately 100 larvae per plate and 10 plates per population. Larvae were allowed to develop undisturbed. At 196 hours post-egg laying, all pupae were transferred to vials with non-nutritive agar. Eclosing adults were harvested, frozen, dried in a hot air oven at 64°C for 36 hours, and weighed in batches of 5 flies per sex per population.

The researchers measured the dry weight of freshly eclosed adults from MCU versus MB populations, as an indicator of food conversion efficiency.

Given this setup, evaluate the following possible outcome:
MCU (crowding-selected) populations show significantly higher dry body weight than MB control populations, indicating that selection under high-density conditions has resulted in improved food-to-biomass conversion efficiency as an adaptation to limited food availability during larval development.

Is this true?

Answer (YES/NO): NO